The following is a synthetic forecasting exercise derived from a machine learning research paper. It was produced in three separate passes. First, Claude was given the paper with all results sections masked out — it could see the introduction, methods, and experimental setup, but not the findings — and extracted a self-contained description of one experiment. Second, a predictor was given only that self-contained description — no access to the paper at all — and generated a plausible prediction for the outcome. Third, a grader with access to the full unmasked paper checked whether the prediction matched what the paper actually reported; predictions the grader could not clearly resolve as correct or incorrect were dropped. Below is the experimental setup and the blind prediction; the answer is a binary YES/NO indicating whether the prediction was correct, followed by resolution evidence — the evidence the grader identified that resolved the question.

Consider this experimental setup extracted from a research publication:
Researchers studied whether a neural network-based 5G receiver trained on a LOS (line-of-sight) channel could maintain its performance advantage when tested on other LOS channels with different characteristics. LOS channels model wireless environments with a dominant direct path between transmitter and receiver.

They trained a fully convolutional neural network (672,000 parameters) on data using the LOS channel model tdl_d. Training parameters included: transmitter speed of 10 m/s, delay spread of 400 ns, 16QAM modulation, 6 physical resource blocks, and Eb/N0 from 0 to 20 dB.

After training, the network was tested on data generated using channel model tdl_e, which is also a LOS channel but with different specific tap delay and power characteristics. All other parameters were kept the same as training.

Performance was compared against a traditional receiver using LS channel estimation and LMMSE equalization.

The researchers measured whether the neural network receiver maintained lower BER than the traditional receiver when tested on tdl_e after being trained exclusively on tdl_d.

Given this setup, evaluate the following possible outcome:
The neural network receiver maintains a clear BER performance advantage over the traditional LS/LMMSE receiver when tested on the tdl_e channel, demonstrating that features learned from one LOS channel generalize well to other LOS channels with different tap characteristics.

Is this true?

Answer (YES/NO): YES